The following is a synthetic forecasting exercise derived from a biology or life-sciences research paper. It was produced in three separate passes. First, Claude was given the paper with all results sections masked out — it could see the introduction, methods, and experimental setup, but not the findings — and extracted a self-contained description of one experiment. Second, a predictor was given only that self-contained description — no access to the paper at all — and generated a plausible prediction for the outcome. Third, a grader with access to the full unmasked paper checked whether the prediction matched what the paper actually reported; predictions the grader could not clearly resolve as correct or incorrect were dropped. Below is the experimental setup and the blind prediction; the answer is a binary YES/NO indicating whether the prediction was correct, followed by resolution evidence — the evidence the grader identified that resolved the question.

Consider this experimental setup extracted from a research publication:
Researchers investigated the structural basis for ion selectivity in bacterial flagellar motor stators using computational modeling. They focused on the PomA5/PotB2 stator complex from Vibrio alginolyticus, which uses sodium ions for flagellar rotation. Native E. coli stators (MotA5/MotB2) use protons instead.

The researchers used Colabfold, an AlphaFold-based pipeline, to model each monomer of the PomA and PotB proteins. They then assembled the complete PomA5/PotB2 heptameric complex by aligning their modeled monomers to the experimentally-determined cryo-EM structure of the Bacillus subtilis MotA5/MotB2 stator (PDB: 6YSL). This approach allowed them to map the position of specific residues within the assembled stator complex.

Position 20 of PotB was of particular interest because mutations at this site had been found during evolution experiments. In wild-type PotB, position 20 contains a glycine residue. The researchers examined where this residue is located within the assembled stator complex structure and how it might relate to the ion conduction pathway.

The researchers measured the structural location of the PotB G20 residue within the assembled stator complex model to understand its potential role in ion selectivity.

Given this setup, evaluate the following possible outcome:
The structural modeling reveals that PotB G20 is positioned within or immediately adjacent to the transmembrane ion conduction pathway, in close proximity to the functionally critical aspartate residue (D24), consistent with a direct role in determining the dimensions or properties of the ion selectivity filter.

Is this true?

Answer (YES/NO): YES